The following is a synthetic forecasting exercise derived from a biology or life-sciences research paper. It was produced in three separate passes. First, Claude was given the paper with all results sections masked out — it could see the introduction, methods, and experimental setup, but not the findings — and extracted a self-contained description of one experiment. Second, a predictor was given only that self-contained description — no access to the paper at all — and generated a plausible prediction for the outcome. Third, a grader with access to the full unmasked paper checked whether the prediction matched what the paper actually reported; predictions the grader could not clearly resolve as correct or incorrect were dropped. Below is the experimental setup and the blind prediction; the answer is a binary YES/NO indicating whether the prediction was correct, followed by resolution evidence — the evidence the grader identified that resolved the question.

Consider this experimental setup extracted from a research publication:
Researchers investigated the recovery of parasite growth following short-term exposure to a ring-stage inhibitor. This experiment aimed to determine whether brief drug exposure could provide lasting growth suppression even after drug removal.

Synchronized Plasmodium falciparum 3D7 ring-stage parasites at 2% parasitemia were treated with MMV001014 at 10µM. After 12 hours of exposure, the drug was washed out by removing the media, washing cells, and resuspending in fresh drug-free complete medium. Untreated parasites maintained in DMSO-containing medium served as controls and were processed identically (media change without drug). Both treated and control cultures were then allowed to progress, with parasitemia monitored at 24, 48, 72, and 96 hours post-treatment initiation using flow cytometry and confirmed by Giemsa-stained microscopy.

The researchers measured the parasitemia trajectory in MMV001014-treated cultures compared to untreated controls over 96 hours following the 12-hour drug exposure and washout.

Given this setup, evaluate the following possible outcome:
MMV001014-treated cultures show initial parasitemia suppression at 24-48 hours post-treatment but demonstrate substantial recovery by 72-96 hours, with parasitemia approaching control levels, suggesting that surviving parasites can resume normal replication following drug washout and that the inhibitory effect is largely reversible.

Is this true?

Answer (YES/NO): NO